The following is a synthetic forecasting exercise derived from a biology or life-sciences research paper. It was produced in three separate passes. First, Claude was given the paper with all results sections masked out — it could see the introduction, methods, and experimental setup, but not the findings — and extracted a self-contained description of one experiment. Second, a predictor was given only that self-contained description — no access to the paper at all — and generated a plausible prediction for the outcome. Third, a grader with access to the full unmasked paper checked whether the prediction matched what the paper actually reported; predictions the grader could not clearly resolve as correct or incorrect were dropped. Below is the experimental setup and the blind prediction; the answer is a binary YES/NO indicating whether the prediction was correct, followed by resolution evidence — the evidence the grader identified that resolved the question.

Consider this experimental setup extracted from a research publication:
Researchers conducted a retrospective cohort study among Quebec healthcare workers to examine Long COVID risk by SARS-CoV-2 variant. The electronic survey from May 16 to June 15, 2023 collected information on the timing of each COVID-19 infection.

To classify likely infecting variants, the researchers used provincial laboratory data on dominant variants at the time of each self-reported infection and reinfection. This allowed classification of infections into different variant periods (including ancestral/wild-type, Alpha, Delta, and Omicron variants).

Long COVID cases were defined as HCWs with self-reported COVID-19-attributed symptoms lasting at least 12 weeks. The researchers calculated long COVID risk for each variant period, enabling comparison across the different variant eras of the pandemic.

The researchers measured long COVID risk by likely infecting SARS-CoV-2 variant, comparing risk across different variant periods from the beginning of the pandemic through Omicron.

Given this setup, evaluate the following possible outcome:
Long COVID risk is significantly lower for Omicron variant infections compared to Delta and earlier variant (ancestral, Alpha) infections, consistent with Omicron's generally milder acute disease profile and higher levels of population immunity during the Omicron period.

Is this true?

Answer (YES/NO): YES